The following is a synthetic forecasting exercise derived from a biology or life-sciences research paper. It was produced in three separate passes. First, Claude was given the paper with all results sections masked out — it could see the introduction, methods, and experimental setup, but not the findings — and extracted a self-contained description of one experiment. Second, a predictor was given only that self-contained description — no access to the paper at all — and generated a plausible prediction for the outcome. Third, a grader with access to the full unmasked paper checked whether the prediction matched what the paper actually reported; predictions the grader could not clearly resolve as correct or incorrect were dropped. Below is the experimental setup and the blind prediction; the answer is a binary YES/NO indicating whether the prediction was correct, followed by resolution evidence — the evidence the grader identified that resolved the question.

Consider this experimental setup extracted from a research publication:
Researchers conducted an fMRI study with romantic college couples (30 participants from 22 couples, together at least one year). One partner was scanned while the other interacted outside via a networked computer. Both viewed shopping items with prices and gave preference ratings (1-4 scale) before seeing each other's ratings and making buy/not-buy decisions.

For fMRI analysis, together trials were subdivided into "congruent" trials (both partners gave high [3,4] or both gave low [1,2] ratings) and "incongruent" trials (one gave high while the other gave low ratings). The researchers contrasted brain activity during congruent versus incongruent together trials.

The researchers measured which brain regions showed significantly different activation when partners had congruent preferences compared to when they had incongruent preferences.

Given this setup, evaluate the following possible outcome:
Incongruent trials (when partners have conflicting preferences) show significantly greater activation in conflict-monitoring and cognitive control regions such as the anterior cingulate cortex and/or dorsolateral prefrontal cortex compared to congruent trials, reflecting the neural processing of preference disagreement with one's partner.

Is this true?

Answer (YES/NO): NO